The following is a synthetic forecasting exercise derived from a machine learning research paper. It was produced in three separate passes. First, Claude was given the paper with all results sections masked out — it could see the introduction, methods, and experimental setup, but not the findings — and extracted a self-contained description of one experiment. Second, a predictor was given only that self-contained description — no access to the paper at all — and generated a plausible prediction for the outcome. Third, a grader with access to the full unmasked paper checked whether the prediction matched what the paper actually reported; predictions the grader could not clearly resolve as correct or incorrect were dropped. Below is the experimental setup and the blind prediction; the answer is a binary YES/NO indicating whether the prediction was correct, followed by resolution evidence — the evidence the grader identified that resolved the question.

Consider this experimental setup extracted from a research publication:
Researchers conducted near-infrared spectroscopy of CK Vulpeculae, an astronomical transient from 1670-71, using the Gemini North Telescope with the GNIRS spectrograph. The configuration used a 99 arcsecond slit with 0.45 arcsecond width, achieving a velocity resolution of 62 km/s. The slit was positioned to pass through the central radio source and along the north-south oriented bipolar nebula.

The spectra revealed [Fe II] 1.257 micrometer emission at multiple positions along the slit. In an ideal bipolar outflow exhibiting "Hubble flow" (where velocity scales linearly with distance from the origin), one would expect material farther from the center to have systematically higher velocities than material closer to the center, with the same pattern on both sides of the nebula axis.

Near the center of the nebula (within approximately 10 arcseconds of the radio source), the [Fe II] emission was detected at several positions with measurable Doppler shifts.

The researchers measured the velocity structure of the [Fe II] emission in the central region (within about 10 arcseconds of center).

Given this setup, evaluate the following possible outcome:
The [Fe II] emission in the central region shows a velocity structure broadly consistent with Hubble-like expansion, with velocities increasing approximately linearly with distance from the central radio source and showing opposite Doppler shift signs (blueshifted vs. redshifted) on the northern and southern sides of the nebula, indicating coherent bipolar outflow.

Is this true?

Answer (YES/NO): NO